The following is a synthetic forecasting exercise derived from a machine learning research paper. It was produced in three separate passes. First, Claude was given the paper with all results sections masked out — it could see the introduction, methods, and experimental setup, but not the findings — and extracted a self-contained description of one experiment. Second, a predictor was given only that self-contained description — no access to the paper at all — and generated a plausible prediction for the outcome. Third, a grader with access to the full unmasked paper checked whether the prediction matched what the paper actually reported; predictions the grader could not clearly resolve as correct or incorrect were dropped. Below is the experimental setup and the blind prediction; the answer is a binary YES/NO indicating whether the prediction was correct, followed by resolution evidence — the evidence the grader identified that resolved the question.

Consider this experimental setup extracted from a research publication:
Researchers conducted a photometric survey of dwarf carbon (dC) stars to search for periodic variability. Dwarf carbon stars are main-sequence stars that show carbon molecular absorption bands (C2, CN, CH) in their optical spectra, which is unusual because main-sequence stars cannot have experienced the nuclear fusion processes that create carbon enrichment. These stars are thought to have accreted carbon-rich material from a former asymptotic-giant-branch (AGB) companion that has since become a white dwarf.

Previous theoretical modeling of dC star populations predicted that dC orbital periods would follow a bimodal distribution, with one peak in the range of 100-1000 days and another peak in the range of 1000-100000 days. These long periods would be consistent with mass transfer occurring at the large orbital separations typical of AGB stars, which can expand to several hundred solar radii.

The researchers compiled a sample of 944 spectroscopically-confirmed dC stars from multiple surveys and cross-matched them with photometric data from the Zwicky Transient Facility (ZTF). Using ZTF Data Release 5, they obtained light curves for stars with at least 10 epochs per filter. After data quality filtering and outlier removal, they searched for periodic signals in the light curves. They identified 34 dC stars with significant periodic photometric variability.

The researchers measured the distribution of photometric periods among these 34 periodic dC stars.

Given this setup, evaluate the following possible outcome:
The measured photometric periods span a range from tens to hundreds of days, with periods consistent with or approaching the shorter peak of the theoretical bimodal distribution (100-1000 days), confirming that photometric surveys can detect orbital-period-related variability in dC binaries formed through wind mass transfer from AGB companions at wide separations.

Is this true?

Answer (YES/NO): NO